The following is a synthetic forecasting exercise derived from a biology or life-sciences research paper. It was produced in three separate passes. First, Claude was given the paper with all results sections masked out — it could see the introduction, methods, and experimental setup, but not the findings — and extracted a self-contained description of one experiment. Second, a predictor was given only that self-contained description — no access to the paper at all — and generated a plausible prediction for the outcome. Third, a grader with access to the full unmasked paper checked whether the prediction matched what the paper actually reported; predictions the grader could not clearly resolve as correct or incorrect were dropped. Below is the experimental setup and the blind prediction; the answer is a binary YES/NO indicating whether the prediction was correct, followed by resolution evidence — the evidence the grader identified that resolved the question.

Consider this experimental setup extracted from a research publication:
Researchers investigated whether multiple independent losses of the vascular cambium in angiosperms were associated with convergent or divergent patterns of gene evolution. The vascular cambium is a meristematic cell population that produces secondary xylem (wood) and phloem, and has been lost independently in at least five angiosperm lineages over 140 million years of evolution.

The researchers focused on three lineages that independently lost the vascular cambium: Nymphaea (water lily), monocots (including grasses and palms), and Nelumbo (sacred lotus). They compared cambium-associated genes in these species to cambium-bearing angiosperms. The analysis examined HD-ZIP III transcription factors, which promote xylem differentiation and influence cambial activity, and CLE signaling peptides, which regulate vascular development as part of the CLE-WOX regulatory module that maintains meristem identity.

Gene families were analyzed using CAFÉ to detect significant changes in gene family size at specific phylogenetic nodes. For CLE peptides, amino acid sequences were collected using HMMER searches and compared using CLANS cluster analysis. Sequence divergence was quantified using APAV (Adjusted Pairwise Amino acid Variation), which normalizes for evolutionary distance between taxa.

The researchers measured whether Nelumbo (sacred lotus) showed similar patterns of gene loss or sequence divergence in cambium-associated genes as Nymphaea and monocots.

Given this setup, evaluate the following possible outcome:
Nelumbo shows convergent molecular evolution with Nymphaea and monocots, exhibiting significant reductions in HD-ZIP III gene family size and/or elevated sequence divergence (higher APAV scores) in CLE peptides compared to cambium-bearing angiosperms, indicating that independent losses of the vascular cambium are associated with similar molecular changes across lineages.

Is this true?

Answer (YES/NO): NO